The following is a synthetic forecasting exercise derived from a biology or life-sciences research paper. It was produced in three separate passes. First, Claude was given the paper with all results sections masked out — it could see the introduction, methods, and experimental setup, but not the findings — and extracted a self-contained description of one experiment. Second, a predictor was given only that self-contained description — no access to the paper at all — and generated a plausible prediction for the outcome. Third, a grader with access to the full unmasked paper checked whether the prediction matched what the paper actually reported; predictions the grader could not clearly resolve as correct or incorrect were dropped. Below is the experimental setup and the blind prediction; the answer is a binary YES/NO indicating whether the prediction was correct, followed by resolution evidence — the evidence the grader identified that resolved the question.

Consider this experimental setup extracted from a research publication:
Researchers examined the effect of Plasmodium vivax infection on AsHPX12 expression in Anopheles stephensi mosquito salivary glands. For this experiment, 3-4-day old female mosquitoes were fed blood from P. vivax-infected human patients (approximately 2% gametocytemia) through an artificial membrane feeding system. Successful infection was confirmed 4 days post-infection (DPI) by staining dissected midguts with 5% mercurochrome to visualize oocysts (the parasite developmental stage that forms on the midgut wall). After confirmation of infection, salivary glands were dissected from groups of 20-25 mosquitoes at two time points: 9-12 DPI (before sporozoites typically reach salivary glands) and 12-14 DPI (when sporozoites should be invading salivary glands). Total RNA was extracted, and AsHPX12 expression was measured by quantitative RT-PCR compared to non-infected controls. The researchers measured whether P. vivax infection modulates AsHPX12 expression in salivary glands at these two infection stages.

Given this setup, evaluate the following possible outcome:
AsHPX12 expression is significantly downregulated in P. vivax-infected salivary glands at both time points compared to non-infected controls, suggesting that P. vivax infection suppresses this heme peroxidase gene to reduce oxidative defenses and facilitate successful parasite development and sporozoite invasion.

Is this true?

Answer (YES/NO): NO